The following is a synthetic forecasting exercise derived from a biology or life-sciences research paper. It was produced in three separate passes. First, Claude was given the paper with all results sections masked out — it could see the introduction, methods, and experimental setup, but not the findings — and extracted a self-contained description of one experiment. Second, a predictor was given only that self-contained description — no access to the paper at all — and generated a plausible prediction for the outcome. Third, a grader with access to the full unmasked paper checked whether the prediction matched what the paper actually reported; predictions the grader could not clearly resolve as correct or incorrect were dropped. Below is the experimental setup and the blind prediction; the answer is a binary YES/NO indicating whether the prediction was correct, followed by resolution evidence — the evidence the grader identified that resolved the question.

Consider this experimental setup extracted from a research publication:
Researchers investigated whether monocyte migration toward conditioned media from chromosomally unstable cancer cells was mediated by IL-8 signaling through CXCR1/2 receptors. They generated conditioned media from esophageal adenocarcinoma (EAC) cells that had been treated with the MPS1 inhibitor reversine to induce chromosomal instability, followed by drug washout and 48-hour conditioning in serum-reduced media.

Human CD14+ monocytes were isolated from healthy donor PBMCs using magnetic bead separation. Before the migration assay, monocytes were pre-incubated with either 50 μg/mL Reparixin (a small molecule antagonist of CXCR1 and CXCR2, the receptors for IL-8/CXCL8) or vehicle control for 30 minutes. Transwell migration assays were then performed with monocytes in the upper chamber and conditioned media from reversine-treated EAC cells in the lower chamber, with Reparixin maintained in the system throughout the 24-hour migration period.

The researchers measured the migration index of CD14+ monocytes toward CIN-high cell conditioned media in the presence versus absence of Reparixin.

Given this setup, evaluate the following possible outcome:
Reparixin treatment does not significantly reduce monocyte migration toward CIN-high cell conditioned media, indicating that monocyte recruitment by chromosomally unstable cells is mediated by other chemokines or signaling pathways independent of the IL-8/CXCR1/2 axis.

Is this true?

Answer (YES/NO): NO